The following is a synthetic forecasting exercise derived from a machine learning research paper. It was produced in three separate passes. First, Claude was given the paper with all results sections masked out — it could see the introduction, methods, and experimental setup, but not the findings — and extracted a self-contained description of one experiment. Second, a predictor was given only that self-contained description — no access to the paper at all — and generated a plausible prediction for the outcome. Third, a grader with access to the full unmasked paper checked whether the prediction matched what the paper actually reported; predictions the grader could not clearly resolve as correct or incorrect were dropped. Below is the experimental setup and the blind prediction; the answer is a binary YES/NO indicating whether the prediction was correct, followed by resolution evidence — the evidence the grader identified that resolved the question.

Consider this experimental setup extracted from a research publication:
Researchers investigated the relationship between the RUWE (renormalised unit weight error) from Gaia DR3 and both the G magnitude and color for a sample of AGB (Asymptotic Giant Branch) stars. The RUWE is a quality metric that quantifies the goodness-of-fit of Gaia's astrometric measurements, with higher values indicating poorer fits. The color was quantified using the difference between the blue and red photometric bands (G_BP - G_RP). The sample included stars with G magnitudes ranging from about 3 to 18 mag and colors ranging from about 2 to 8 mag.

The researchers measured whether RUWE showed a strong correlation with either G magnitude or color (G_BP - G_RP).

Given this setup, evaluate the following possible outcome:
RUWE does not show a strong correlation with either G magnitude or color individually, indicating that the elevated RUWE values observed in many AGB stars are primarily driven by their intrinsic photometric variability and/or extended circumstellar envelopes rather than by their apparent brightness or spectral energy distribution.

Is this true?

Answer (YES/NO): NO